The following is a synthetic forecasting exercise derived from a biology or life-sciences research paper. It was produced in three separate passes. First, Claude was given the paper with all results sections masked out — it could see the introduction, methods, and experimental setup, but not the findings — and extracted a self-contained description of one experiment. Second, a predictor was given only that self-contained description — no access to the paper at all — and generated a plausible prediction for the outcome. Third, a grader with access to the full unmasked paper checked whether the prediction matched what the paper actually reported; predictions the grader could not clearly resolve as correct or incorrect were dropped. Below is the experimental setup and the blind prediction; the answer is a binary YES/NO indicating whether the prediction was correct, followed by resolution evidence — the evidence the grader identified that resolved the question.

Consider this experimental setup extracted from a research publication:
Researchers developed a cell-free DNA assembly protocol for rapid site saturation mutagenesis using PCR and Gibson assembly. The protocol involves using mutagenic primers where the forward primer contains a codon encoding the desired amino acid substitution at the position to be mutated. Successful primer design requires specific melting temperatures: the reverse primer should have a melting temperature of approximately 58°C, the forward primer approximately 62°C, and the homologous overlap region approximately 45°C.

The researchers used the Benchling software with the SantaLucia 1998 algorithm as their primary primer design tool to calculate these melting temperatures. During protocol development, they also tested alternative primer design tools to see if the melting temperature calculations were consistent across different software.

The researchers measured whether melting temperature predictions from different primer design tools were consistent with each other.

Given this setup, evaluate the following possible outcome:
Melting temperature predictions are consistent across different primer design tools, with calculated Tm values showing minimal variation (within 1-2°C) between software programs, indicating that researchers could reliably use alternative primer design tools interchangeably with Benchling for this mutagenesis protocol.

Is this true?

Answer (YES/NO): NO